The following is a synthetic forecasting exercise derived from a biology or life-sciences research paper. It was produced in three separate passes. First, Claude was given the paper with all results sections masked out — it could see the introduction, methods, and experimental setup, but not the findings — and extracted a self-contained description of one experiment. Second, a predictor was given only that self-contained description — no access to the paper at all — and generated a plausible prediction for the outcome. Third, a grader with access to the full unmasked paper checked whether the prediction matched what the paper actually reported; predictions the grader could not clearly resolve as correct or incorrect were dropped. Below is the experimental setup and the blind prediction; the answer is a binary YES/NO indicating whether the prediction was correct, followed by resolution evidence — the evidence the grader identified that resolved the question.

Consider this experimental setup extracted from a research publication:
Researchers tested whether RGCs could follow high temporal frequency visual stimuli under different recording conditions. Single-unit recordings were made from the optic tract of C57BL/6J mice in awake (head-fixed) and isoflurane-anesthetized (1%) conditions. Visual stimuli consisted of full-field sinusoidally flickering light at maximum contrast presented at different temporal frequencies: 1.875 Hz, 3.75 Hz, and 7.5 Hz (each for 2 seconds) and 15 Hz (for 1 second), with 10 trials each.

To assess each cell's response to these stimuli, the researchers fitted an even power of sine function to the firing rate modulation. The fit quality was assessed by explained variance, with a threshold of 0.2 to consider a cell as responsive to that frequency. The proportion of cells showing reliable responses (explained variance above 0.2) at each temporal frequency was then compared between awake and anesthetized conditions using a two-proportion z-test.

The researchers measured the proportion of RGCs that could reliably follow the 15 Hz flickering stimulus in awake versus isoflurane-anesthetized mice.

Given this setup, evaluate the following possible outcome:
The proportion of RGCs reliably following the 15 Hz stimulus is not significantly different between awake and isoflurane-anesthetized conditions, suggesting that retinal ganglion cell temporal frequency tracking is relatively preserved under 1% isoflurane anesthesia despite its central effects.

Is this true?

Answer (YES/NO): NO